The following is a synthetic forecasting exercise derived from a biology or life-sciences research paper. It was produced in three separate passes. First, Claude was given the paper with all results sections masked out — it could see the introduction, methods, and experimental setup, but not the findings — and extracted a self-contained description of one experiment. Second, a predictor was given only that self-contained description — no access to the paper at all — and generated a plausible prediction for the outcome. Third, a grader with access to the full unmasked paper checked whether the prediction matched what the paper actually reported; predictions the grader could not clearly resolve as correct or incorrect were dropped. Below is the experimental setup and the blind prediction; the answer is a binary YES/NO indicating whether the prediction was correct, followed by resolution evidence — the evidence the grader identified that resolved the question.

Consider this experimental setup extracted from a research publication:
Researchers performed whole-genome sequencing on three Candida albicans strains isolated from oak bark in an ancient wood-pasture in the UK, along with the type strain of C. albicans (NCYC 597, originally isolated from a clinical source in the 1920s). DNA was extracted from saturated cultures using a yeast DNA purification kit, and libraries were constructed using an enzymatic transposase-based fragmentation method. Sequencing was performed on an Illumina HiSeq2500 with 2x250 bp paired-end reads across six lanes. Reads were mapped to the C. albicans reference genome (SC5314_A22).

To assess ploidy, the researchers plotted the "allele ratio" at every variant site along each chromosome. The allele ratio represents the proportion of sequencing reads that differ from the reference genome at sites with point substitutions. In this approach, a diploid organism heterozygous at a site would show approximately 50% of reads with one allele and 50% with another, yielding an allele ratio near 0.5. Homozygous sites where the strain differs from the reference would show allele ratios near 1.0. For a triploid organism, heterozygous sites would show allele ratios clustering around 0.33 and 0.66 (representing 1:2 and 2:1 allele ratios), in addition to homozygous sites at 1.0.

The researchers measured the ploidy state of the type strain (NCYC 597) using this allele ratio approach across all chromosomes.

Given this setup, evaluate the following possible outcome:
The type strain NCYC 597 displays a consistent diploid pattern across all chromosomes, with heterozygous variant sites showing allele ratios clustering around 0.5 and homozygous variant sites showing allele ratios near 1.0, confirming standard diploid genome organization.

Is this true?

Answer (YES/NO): NO